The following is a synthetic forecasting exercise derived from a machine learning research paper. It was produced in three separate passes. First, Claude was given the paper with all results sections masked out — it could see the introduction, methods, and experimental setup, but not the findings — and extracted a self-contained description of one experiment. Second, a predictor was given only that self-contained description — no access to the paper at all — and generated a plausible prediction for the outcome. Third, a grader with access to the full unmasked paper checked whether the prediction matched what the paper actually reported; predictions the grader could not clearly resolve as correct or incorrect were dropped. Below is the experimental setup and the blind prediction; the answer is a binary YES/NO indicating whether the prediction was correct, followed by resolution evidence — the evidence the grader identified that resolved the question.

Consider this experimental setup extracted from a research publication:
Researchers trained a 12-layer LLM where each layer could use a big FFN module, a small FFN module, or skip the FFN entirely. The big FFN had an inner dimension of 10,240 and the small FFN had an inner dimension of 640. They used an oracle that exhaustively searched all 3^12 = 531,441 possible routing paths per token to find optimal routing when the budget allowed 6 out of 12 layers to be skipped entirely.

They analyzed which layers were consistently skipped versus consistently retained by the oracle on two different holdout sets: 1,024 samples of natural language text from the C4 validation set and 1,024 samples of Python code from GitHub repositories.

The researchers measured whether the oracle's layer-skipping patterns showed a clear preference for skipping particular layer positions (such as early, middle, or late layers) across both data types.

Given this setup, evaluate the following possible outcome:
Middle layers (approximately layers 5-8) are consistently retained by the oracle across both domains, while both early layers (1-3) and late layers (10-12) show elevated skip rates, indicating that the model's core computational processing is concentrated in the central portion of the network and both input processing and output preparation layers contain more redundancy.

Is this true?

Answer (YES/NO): NO